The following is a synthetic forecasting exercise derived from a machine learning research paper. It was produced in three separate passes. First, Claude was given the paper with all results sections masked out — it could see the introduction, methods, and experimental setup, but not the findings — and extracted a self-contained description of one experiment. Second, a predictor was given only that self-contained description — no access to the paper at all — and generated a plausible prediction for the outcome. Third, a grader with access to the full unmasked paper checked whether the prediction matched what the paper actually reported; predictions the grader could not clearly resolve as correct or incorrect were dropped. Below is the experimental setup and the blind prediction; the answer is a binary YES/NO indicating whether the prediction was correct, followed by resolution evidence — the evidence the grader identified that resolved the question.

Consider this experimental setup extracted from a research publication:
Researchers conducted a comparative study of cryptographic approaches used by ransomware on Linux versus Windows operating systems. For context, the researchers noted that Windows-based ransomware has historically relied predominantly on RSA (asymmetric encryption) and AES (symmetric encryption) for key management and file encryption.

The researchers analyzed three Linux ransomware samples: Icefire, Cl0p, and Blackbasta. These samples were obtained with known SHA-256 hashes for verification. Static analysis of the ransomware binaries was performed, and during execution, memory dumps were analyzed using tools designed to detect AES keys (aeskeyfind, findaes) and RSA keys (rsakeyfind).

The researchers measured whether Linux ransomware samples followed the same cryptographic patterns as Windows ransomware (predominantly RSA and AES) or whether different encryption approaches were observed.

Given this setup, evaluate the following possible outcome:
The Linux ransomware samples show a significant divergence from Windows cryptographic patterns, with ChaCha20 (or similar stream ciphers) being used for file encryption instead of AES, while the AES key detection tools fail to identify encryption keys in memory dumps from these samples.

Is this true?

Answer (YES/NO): NO